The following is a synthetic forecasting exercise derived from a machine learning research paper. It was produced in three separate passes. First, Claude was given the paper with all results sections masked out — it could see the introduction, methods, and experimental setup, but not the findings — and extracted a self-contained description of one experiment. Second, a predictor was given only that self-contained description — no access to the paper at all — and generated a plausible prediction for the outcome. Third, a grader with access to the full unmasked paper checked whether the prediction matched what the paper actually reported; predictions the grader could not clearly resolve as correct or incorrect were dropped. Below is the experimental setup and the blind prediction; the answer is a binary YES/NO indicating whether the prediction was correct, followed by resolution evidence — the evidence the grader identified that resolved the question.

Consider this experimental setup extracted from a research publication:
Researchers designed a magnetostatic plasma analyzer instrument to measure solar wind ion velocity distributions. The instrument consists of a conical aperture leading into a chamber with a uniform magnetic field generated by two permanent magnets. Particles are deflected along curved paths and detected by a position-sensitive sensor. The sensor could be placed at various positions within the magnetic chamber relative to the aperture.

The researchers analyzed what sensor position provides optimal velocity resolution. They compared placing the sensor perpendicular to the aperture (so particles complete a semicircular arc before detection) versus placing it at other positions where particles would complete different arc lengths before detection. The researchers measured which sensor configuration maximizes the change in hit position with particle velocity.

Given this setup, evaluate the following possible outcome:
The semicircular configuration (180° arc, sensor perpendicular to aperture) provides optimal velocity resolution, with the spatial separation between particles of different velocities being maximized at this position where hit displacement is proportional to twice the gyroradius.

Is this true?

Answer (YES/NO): YES